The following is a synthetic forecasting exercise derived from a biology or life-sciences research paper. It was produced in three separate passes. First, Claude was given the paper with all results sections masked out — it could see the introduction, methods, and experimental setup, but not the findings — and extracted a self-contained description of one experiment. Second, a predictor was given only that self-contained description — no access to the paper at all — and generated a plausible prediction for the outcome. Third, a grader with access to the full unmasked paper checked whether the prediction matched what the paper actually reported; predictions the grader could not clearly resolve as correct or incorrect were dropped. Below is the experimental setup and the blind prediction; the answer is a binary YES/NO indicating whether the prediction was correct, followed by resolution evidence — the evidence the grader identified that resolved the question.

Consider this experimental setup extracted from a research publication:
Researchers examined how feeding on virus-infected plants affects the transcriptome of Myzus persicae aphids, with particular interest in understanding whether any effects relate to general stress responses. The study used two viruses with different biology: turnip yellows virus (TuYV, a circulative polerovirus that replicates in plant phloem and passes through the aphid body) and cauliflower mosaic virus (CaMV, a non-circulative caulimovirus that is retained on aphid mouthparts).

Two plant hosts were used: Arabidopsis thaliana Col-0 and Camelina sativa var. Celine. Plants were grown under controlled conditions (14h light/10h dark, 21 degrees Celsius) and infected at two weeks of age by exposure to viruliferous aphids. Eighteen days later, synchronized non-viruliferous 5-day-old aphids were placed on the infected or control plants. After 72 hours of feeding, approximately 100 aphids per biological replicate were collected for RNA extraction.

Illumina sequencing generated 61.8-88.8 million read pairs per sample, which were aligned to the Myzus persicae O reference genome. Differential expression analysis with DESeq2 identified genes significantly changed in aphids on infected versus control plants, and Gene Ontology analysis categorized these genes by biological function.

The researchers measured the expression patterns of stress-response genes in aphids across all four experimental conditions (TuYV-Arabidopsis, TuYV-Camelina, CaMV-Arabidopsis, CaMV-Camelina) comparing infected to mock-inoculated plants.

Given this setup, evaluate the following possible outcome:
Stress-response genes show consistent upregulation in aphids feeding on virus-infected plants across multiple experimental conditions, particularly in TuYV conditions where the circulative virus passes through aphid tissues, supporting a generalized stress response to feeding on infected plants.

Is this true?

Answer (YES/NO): NO